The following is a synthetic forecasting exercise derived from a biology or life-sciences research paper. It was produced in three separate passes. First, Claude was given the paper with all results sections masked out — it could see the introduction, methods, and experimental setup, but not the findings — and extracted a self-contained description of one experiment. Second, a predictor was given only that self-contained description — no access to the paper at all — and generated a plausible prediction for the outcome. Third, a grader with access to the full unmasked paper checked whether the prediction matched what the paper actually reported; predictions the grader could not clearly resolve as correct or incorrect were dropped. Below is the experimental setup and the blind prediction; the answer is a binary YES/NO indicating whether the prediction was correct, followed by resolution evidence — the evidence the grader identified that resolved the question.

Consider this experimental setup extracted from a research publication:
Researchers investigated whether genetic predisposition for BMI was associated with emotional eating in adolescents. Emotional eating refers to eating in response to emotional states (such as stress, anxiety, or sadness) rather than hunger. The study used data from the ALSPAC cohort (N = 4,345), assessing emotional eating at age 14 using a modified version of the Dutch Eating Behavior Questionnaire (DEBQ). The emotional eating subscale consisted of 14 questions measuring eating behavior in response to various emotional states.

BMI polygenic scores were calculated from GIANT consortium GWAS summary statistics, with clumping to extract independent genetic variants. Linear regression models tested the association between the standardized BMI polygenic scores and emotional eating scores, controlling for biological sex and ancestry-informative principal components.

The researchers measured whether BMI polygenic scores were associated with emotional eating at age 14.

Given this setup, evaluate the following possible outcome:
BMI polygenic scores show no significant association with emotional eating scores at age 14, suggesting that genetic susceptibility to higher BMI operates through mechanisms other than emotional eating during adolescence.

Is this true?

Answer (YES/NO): NO